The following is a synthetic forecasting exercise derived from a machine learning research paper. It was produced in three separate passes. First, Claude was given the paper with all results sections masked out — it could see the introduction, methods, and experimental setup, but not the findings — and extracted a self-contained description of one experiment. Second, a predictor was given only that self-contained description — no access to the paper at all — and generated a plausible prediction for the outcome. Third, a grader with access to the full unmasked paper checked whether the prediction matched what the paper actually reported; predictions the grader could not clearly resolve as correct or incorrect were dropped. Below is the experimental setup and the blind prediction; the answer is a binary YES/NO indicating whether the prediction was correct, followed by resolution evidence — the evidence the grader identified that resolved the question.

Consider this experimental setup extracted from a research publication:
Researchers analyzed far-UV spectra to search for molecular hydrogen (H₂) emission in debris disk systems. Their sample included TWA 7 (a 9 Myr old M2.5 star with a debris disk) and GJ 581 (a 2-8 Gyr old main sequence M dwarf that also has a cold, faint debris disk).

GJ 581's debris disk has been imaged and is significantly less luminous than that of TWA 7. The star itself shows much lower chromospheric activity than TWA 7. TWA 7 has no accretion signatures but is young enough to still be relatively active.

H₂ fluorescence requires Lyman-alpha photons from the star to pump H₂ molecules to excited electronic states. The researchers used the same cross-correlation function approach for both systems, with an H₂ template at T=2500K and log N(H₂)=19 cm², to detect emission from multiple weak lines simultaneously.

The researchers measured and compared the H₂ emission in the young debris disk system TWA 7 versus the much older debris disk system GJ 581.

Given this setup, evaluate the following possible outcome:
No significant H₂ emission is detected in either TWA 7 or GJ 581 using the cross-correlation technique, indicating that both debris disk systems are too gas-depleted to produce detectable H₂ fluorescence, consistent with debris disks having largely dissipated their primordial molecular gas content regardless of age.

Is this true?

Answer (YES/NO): NO